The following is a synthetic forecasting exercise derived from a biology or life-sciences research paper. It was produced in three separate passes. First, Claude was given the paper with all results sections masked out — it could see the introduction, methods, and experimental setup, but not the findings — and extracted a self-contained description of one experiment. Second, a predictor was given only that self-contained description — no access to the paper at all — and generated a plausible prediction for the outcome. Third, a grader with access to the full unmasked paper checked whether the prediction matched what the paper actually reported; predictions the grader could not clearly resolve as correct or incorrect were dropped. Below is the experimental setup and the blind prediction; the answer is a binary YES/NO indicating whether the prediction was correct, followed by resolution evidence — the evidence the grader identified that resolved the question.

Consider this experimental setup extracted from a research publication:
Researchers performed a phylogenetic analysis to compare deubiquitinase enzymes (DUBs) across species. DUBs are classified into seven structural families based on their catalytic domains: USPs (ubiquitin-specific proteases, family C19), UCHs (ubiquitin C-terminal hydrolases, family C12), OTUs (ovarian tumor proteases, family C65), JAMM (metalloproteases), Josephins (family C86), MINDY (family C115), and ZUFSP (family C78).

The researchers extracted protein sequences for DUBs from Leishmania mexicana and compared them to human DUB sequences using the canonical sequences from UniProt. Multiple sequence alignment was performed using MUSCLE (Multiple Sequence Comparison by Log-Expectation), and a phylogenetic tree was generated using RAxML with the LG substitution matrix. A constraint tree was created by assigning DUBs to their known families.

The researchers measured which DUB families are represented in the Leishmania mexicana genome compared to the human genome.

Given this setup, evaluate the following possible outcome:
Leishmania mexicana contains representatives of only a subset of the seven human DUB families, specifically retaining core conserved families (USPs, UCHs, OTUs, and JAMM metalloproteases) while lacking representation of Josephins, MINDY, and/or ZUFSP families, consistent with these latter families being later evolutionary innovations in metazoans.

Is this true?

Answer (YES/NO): NO